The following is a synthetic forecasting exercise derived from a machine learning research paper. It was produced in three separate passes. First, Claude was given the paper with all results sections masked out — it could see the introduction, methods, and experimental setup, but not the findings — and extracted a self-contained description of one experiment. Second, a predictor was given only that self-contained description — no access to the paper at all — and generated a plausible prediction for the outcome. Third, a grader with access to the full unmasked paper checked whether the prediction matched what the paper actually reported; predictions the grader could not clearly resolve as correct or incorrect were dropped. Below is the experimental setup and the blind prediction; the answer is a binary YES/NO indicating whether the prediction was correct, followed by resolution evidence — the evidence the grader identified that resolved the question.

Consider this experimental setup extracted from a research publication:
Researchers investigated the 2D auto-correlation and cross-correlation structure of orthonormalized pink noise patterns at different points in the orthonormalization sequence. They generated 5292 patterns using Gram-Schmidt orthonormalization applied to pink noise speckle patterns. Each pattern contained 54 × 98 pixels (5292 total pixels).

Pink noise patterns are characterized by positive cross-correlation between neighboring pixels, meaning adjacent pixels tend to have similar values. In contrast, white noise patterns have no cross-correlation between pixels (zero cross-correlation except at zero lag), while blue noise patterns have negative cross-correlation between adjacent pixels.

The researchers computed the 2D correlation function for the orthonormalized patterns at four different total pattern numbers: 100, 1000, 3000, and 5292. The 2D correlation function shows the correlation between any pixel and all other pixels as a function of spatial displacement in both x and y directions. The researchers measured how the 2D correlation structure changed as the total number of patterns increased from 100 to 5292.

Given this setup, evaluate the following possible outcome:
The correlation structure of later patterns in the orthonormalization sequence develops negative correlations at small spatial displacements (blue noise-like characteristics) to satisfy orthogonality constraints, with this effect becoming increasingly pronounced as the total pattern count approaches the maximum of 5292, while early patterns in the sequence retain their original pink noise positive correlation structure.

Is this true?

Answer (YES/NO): NO